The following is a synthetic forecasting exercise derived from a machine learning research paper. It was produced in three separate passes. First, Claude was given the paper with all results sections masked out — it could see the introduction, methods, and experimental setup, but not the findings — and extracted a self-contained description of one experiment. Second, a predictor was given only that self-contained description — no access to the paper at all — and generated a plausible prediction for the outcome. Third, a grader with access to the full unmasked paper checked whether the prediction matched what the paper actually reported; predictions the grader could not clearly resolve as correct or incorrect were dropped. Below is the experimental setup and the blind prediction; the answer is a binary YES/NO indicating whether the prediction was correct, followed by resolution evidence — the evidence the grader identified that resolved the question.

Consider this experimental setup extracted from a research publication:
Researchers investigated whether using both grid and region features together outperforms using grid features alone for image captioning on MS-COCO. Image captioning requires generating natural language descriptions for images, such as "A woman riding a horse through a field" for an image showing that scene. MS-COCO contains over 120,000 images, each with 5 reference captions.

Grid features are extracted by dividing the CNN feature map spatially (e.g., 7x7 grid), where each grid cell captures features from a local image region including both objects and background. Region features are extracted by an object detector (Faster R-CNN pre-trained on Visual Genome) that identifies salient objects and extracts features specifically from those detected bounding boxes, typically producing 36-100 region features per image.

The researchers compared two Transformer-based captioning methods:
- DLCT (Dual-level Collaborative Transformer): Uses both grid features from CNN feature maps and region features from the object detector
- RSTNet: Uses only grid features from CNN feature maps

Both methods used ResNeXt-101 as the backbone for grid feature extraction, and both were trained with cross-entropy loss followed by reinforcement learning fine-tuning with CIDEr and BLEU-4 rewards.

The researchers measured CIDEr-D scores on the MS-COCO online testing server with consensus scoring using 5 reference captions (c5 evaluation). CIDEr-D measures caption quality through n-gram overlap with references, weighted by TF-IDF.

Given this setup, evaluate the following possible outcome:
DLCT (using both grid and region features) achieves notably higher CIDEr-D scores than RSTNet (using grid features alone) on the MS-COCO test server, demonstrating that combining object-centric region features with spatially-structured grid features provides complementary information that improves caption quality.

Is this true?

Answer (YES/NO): NO